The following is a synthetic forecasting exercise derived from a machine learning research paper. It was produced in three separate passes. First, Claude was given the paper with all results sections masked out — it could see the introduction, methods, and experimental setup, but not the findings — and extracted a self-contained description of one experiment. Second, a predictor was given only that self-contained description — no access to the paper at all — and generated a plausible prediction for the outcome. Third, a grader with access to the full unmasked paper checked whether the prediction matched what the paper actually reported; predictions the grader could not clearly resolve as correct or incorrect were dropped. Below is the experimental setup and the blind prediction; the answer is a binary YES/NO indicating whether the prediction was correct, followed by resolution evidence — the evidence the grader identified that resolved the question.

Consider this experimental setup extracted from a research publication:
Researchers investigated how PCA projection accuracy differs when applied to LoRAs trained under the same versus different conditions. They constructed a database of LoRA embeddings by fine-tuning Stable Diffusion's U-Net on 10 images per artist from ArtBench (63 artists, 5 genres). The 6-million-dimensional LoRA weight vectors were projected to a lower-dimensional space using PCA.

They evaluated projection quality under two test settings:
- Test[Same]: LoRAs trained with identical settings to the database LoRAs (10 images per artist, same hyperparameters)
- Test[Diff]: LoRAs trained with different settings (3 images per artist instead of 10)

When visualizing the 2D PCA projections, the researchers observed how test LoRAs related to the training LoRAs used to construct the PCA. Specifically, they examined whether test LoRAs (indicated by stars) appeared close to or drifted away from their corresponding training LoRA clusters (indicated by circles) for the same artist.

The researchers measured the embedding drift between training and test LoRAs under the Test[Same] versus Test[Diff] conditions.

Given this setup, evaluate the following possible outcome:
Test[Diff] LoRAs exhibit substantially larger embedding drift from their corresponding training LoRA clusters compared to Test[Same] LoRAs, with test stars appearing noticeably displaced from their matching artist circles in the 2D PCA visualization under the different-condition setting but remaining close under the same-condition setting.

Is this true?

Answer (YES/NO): YES